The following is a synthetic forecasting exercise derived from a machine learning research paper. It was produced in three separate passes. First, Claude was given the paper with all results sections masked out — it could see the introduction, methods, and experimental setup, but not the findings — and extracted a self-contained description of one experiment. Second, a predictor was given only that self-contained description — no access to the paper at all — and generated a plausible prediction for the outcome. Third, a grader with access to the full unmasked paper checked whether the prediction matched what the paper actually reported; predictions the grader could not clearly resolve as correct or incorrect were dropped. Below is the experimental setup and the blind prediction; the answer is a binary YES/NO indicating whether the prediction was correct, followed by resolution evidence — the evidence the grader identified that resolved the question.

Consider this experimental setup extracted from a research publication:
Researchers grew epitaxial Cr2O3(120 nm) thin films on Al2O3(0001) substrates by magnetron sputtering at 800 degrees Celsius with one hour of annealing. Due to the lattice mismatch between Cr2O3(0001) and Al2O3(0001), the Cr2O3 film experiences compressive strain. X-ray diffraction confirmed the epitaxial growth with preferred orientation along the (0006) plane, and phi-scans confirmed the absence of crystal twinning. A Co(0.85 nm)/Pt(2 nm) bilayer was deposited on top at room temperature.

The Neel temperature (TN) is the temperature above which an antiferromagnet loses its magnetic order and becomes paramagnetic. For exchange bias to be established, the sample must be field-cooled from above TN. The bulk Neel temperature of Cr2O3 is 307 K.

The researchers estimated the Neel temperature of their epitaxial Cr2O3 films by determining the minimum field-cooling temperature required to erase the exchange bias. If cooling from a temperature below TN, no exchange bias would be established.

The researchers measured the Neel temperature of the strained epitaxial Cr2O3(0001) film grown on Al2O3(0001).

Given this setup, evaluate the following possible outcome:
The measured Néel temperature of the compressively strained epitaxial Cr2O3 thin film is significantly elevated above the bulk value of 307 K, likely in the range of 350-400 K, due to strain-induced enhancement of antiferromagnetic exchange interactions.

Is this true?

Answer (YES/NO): NO